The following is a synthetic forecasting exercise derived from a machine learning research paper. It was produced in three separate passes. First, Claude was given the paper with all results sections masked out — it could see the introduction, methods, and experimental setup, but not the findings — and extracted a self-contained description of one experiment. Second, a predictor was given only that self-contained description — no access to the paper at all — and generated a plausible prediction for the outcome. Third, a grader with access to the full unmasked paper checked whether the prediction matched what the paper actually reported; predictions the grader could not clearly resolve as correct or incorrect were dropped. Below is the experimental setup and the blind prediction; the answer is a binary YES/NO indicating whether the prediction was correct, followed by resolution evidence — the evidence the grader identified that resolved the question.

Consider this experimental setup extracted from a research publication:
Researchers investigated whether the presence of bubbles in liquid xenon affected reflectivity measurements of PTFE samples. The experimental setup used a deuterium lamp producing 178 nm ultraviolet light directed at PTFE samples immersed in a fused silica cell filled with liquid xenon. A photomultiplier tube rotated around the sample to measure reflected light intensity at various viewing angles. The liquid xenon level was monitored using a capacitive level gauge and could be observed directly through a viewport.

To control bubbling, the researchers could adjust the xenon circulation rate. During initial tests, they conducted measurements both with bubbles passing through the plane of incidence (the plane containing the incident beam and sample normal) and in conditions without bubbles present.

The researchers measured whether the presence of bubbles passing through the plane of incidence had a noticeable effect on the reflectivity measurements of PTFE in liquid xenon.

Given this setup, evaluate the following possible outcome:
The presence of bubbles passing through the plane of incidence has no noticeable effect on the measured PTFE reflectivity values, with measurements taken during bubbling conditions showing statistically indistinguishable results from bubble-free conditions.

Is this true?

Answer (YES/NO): YES